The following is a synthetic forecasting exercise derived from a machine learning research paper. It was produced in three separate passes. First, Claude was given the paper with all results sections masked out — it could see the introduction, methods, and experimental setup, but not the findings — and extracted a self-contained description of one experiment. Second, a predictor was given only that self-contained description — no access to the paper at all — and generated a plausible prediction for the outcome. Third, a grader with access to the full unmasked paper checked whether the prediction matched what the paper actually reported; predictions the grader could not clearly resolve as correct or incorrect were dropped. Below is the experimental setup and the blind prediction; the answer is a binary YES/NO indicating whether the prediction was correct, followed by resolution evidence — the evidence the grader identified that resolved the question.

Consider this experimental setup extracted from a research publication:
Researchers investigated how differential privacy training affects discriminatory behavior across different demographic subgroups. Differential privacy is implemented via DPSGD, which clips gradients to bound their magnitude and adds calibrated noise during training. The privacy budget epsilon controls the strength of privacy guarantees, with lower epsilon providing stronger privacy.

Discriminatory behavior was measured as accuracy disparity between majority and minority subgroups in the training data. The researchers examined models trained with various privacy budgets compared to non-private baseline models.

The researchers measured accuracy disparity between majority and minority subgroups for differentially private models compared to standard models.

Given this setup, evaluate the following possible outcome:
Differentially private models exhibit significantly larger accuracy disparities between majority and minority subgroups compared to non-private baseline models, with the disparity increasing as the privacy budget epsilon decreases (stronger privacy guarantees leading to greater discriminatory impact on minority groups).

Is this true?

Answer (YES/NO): YES